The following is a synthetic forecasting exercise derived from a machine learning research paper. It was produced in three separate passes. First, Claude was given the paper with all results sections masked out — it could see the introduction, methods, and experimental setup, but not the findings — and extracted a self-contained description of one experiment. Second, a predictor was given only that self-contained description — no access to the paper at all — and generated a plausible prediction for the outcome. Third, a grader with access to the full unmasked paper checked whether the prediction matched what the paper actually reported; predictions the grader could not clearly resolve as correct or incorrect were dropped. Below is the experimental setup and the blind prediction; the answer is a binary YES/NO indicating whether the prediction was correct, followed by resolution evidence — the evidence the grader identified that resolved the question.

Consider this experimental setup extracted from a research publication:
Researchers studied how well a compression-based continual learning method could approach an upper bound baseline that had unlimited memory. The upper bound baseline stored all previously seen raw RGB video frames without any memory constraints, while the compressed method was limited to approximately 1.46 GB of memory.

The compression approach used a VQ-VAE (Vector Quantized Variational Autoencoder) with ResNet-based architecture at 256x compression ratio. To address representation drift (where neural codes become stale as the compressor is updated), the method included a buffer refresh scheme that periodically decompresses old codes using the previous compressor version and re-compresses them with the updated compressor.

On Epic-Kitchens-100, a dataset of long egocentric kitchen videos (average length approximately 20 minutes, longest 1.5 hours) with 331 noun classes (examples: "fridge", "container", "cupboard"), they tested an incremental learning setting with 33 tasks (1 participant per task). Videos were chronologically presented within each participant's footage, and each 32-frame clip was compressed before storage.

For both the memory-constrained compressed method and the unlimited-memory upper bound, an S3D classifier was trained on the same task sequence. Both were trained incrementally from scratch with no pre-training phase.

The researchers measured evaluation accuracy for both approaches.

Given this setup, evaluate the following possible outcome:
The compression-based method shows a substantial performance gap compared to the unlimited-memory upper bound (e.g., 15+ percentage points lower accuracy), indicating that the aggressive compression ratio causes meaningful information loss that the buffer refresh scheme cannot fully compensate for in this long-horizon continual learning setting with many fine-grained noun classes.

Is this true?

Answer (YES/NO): NO